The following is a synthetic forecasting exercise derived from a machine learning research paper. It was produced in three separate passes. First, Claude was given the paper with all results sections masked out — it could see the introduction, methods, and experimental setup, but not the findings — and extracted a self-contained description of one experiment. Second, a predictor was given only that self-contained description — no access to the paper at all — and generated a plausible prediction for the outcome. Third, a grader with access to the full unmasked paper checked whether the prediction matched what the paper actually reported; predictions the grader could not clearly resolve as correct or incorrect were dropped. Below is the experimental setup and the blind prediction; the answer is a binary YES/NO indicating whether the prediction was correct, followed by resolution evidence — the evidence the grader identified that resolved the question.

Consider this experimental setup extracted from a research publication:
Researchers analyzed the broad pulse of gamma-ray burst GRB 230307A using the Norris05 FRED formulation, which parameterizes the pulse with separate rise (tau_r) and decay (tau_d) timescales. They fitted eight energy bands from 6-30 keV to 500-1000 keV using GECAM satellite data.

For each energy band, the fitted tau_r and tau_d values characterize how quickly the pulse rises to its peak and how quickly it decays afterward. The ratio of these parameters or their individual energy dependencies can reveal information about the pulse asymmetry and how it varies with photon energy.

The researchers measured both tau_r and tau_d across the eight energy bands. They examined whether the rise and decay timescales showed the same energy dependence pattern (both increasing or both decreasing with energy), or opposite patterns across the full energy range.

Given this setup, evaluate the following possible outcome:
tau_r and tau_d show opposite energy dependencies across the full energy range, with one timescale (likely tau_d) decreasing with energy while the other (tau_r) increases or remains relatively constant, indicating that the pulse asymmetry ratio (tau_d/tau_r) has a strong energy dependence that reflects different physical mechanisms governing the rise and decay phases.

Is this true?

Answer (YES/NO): NO